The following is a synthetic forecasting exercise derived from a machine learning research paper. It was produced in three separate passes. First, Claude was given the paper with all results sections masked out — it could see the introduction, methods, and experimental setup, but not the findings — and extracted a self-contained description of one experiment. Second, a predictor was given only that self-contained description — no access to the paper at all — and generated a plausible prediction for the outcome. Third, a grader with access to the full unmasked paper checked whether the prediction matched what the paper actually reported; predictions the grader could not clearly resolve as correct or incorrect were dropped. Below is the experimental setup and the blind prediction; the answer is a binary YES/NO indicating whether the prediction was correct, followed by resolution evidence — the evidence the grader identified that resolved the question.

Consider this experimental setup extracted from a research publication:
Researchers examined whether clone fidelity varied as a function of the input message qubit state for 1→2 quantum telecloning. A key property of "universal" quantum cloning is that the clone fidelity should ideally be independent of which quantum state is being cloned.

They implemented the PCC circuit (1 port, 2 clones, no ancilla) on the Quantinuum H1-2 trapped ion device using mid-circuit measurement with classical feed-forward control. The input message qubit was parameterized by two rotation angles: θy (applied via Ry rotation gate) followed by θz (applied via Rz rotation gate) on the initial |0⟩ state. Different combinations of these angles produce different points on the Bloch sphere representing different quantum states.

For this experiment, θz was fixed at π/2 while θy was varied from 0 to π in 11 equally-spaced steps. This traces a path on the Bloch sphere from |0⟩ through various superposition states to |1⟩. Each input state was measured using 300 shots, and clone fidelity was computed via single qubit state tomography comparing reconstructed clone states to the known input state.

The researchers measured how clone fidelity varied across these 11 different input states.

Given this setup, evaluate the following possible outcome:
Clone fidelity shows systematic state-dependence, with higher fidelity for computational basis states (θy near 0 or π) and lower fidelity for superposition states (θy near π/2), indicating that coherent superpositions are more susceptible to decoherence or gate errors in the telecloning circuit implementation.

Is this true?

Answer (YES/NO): NO